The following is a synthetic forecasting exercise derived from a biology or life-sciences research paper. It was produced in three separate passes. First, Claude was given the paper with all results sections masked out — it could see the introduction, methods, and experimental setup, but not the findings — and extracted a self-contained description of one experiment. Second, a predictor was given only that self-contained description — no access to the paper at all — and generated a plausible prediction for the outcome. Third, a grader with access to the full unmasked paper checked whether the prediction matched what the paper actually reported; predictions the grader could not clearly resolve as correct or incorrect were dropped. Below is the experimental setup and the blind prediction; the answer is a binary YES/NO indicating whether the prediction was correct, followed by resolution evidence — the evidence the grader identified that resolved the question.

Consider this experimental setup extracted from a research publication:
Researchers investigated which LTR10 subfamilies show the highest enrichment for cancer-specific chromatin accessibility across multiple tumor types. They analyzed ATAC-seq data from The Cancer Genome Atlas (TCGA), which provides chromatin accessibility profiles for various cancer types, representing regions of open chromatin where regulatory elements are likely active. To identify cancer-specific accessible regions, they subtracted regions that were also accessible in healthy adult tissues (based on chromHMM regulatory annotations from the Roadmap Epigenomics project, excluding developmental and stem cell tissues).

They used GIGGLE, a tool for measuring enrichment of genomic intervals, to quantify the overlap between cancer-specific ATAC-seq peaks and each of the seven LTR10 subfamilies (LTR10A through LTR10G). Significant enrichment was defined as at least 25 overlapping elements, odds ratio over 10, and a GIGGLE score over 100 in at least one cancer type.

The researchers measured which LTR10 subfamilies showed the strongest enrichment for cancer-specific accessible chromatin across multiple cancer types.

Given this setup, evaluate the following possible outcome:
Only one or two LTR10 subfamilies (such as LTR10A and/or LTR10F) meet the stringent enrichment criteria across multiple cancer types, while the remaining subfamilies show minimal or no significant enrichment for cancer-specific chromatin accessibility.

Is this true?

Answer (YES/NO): YES